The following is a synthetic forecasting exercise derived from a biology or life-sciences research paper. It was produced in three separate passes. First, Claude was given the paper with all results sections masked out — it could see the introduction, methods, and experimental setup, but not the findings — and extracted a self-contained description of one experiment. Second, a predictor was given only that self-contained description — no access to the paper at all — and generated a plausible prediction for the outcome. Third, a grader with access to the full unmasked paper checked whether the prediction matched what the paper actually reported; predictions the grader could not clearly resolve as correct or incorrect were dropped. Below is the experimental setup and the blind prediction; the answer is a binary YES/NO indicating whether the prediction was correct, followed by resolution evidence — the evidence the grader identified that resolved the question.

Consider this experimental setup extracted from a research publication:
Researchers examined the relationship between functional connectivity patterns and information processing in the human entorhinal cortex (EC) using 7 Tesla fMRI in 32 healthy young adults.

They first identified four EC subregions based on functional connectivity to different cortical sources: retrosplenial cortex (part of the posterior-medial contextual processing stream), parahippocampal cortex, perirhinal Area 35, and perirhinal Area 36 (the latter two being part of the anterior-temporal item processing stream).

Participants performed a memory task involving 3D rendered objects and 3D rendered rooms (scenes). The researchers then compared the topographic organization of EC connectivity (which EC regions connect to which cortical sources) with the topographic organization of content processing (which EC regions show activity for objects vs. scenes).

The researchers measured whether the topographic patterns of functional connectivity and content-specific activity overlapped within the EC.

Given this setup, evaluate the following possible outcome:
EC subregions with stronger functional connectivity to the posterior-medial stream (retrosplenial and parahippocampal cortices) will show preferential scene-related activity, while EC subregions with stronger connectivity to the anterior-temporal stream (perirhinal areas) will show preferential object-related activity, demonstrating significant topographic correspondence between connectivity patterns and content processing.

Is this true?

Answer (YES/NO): NO